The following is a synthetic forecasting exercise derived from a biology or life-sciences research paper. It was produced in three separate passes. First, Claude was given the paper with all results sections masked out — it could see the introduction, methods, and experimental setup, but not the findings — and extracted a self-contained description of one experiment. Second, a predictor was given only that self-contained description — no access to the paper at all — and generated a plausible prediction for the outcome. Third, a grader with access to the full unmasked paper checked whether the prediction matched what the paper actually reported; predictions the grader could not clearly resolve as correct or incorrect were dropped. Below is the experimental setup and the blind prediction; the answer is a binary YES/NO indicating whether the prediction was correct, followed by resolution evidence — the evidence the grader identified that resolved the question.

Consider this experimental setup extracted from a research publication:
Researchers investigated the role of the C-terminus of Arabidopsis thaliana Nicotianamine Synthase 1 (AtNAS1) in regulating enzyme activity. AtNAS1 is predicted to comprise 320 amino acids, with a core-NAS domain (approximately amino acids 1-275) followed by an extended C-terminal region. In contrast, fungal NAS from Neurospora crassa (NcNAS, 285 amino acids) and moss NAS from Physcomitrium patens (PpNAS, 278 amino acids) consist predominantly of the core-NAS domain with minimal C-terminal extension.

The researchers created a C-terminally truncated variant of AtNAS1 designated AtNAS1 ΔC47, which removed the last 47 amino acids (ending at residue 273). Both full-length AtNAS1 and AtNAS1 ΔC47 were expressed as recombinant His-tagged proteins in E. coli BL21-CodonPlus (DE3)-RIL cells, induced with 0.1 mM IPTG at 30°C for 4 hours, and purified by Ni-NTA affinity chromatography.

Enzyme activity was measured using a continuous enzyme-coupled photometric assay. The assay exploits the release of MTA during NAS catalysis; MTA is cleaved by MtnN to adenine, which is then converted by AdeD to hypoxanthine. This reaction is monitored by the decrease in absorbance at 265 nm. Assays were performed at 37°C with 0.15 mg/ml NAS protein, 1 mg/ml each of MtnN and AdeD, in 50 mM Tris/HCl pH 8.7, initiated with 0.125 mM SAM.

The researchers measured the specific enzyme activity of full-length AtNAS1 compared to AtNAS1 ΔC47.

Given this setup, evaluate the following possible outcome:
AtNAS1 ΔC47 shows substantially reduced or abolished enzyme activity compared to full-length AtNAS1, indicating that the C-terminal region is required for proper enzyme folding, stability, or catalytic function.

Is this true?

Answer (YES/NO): NO